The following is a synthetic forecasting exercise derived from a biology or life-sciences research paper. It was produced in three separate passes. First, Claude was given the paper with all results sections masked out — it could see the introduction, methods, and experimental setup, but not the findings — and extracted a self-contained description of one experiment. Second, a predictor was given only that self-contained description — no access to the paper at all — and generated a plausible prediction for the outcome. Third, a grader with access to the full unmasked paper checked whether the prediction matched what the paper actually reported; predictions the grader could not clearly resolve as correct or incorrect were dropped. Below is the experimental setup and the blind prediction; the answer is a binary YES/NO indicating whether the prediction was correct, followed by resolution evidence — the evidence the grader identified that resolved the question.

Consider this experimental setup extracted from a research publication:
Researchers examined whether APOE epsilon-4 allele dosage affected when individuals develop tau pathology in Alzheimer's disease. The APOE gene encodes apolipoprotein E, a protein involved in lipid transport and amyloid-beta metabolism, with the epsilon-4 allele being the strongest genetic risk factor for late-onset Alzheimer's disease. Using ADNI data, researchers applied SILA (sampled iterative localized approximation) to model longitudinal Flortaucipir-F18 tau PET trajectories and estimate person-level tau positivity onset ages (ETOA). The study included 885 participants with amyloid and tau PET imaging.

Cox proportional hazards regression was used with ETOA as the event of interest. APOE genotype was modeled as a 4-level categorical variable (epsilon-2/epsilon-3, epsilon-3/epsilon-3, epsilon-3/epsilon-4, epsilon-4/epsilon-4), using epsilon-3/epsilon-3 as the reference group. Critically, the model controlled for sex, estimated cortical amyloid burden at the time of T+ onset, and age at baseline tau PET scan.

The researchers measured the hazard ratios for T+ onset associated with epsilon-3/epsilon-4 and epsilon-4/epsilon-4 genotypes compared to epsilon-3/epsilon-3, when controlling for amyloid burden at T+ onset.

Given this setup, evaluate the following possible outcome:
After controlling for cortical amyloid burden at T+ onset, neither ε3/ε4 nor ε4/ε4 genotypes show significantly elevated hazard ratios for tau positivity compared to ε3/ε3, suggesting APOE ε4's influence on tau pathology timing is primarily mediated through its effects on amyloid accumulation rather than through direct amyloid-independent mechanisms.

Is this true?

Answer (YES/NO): NO